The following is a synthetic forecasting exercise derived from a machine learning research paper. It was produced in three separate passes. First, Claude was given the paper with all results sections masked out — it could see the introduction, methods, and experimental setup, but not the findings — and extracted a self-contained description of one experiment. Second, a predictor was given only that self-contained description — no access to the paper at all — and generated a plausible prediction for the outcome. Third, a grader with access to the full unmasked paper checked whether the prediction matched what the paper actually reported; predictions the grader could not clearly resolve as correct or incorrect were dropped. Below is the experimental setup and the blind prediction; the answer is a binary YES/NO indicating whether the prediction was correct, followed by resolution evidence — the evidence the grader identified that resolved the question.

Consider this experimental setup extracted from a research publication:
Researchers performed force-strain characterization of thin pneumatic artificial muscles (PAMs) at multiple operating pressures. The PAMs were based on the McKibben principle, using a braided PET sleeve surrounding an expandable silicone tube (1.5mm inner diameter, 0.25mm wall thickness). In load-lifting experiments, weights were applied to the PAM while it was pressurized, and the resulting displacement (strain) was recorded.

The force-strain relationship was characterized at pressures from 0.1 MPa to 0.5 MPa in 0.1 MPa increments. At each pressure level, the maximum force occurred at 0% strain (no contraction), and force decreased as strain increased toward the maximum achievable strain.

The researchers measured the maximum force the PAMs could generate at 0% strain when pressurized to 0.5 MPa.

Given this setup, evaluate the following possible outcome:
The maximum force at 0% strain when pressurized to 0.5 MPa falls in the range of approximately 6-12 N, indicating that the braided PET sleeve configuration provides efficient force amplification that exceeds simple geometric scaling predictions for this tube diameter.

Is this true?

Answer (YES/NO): NO